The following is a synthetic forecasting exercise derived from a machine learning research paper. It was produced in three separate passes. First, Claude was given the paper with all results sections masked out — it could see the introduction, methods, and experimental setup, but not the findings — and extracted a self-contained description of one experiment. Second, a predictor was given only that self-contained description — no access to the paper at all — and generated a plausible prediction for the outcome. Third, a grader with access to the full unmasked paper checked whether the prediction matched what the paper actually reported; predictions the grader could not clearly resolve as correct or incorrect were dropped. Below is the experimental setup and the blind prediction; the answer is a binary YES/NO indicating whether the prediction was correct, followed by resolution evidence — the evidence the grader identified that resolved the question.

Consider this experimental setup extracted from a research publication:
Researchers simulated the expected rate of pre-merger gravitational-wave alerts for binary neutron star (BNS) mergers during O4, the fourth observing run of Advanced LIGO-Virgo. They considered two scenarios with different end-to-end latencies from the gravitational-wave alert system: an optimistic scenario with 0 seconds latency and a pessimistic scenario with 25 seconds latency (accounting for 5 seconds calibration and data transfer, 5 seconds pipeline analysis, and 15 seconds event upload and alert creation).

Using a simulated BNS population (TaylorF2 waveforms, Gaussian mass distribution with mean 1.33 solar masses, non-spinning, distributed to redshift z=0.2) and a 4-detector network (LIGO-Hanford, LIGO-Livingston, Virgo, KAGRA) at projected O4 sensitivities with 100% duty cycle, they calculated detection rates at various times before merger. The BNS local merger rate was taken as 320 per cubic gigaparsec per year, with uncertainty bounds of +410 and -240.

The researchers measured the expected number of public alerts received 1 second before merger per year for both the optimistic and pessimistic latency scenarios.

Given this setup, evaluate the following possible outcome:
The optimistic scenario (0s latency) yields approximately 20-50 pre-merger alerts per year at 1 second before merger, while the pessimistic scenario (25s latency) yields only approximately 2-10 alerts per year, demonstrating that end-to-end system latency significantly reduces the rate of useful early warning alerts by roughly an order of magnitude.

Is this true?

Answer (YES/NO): NO